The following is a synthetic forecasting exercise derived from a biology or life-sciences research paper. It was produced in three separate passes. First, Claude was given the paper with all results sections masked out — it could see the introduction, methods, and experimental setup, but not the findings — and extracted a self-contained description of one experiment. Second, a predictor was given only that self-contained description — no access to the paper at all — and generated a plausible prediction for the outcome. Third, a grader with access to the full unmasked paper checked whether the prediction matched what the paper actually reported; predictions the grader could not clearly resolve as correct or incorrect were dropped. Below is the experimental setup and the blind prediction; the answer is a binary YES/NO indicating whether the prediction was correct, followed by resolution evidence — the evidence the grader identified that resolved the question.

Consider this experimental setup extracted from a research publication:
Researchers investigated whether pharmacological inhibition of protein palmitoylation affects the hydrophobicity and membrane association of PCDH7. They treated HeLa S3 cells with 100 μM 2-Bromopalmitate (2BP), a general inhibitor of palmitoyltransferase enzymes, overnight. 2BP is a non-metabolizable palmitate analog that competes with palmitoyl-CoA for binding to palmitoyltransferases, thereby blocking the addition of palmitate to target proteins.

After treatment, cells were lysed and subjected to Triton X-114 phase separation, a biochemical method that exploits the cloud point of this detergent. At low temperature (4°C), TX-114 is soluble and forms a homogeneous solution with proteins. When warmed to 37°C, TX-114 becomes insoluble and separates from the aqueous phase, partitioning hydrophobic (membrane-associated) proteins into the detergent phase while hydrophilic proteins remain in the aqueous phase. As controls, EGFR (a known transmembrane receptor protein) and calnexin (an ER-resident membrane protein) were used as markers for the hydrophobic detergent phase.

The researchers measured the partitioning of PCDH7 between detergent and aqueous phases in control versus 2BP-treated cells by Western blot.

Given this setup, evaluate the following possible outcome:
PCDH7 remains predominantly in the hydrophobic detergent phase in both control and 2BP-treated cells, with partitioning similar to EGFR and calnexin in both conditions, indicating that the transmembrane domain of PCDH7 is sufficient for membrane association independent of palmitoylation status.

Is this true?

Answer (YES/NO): NO